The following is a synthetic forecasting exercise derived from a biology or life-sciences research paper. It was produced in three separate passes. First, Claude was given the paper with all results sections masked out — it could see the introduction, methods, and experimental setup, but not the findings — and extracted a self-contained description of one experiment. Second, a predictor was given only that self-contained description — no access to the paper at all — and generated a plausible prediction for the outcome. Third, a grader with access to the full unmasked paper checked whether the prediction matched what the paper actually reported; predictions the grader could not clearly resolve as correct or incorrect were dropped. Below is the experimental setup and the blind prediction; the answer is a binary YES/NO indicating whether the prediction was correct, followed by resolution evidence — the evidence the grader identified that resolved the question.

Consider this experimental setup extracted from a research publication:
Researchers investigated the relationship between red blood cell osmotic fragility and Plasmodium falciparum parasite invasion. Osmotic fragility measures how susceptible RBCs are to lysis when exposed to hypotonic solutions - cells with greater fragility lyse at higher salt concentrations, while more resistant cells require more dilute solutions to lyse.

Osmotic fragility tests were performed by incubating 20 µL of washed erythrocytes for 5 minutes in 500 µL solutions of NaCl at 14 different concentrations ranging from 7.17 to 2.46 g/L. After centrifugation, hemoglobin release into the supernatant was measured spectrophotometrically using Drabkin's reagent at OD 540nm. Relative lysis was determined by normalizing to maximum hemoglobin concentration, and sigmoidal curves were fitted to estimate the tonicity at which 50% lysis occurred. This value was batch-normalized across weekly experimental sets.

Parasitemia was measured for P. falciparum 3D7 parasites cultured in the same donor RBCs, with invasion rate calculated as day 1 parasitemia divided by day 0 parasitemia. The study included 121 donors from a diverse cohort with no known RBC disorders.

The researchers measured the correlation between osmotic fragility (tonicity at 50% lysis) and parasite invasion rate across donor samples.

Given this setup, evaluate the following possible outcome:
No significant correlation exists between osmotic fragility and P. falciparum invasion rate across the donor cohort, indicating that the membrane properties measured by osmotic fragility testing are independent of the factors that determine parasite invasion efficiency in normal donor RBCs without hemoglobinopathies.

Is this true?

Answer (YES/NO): YES